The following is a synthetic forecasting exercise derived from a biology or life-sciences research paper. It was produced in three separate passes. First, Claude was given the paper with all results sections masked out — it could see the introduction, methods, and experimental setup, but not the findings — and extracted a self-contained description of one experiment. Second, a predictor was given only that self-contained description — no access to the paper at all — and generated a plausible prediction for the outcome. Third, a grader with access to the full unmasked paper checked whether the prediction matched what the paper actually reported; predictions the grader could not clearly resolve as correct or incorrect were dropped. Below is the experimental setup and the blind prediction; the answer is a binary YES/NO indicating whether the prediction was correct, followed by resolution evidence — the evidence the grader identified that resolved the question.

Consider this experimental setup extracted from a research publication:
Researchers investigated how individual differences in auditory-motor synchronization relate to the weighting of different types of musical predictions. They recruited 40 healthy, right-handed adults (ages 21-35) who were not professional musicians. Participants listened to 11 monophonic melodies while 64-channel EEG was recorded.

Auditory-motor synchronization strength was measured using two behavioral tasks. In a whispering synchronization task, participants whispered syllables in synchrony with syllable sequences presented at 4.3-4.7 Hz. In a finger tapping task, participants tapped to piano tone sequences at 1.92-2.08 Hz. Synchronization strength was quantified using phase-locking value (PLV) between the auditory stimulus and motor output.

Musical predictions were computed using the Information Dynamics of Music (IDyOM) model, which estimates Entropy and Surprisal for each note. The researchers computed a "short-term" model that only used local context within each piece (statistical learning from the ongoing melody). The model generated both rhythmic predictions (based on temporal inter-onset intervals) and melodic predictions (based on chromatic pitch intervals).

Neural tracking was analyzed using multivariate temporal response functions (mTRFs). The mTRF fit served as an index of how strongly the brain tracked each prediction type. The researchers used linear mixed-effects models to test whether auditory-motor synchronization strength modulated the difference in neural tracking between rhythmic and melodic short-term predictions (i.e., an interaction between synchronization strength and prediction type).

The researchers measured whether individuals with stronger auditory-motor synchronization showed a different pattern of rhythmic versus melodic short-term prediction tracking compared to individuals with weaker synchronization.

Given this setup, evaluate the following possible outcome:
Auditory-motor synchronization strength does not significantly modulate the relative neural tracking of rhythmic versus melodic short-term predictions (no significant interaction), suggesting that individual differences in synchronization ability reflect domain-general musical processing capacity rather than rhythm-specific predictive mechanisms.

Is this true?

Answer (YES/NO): NO